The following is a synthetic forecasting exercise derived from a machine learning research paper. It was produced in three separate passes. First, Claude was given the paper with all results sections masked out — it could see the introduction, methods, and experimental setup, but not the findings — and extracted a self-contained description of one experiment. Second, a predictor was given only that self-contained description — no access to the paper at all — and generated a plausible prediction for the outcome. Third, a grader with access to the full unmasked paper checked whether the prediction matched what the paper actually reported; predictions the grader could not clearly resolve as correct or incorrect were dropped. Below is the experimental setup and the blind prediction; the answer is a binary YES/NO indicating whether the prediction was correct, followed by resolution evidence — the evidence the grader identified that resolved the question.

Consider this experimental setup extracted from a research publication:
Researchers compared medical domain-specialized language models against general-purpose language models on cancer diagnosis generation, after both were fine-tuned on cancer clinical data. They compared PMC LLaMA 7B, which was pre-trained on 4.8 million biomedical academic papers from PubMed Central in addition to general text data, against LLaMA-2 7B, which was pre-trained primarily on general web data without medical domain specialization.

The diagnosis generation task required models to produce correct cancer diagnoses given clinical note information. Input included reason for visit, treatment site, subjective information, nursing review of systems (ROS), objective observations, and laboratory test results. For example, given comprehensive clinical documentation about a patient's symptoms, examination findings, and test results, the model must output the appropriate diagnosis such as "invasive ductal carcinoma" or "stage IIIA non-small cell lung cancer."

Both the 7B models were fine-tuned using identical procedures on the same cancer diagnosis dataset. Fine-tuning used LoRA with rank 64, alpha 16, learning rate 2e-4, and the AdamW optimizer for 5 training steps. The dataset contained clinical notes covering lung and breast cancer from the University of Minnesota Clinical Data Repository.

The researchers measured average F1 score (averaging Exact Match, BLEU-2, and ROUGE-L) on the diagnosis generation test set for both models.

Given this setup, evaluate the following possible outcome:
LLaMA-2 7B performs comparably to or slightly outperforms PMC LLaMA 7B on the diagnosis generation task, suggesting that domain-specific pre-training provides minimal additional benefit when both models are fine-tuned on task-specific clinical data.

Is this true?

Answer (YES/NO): NO